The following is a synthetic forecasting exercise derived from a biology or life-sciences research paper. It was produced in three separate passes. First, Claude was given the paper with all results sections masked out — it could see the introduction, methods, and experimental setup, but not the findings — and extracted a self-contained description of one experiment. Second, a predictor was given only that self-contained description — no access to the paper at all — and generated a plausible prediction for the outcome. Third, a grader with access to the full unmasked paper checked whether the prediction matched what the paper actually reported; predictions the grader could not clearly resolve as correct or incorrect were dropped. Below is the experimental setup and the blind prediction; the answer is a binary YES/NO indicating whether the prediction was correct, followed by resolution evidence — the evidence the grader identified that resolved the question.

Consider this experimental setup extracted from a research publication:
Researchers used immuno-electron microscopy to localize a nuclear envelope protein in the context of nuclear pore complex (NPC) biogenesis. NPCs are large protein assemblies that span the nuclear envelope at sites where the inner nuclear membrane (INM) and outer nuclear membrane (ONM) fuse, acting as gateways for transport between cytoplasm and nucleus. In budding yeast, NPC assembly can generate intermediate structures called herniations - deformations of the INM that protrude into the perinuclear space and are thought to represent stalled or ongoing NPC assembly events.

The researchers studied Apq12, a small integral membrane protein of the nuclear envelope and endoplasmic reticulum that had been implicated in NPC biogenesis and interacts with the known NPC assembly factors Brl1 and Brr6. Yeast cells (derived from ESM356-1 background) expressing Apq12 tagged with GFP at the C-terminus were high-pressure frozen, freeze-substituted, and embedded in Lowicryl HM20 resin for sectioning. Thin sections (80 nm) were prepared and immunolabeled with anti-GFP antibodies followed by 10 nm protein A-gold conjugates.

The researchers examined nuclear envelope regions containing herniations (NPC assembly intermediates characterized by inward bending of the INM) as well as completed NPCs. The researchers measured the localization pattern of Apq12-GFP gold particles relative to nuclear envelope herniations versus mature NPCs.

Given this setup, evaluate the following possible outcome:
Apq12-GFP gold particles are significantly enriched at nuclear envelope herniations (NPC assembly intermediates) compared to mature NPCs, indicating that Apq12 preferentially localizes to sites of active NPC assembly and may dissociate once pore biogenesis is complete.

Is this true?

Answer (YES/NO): YES